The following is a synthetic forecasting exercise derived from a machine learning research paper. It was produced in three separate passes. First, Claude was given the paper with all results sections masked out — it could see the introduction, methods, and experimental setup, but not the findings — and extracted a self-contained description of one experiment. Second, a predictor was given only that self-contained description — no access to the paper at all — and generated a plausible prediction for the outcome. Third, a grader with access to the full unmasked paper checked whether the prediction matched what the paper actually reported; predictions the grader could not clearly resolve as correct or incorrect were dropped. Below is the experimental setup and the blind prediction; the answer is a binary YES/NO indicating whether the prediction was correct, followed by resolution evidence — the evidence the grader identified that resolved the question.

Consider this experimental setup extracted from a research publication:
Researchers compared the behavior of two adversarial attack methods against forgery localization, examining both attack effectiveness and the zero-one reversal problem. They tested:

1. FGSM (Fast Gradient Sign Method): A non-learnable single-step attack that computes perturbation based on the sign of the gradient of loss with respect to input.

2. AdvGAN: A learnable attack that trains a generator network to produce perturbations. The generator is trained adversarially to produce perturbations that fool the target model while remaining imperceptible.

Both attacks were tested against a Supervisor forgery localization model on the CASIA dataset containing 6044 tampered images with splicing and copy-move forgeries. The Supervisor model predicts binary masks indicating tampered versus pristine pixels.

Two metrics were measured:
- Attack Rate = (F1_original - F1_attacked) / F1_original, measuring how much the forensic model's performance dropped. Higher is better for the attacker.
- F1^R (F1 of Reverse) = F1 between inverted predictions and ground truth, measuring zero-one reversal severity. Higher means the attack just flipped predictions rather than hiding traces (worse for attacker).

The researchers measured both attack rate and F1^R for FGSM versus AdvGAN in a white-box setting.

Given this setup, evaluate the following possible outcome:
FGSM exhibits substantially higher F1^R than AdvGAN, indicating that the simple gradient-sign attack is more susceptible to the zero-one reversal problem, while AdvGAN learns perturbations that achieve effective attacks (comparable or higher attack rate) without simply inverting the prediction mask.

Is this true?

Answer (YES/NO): NO